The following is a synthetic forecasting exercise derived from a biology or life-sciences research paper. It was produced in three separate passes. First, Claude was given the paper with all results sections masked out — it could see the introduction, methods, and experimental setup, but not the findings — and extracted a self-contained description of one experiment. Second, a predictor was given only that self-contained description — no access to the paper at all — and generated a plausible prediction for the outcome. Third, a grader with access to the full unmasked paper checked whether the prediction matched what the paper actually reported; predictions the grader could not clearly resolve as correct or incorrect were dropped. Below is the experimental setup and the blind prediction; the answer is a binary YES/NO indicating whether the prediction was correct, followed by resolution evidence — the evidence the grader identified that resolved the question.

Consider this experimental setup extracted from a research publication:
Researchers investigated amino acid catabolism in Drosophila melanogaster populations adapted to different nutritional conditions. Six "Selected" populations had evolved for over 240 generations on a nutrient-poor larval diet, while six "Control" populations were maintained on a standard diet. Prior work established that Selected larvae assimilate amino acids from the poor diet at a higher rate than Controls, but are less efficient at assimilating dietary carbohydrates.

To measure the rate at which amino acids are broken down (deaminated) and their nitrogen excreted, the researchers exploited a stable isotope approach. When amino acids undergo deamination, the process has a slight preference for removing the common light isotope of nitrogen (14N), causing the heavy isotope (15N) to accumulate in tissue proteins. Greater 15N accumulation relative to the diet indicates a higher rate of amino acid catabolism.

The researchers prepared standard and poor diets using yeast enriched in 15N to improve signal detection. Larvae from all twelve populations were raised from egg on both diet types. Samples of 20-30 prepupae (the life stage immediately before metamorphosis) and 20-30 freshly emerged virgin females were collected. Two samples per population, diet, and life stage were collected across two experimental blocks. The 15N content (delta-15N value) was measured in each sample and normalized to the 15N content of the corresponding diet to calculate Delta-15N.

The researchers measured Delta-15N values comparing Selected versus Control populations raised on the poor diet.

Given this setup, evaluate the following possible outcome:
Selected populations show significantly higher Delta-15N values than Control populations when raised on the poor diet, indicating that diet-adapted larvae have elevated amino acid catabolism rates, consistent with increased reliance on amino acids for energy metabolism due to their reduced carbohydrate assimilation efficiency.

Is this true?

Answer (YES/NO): YES